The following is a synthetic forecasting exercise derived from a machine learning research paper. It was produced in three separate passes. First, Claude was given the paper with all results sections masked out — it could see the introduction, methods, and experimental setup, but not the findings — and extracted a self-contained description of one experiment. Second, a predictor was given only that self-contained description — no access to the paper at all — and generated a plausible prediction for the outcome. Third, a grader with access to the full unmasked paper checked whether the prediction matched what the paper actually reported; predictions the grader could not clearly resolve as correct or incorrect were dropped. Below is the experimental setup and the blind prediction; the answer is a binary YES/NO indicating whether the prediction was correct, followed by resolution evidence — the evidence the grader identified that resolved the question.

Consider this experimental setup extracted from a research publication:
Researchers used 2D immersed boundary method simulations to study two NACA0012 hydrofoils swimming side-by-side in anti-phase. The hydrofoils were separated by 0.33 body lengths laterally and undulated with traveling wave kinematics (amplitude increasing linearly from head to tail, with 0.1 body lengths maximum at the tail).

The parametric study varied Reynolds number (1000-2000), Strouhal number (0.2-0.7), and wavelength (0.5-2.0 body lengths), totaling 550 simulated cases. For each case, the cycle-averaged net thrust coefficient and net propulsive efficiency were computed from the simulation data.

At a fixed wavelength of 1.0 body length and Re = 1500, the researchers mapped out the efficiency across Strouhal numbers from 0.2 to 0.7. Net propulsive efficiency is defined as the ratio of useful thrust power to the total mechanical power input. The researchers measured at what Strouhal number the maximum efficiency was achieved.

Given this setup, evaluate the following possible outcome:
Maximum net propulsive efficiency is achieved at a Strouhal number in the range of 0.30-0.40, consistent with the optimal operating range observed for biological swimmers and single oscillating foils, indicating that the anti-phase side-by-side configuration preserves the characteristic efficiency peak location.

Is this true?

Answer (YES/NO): NO